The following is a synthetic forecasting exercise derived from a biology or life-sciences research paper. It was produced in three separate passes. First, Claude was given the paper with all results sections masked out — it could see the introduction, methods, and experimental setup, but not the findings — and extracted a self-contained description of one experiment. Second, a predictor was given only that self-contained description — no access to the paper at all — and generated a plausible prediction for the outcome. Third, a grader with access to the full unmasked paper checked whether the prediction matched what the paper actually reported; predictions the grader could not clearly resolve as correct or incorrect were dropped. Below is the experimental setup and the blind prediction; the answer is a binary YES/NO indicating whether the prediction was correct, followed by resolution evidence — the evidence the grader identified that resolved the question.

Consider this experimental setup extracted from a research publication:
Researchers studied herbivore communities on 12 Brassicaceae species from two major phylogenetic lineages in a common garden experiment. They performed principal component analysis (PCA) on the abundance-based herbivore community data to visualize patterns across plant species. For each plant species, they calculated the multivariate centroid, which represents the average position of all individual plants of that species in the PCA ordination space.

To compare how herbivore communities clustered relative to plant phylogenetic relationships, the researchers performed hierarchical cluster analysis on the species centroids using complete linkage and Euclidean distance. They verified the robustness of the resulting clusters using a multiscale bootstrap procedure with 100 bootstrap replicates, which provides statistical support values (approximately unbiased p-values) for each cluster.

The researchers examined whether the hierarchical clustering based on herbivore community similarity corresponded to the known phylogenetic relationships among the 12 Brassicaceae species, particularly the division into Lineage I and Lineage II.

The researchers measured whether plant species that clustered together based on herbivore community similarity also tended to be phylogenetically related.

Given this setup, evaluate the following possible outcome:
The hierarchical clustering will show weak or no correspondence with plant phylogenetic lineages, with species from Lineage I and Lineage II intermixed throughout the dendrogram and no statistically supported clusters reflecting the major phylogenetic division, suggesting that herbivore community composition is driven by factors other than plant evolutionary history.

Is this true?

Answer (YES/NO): NO